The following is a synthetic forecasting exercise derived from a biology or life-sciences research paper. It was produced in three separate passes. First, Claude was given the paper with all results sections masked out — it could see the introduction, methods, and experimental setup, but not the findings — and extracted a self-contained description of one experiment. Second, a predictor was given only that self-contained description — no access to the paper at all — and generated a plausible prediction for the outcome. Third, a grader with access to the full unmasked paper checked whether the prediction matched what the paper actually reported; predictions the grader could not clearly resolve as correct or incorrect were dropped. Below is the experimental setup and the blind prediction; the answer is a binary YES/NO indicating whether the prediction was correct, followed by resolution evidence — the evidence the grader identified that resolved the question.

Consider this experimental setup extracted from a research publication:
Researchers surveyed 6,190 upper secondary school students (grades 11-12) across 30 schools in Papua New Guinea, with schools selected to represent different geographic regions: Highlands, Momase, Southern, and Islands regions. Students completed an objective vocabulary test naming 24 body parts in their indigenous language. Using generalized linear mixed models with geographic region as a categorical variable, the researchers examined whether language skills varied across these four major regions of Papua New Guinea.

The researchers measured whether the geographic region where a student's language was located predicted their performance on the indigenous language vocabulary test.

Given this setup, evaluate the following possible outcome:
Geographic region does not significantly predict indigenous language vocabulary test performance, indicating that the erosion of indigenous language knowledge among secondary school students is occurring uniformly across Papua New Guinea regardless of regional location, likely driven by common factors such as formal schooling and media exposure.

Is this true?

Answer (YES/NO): NO